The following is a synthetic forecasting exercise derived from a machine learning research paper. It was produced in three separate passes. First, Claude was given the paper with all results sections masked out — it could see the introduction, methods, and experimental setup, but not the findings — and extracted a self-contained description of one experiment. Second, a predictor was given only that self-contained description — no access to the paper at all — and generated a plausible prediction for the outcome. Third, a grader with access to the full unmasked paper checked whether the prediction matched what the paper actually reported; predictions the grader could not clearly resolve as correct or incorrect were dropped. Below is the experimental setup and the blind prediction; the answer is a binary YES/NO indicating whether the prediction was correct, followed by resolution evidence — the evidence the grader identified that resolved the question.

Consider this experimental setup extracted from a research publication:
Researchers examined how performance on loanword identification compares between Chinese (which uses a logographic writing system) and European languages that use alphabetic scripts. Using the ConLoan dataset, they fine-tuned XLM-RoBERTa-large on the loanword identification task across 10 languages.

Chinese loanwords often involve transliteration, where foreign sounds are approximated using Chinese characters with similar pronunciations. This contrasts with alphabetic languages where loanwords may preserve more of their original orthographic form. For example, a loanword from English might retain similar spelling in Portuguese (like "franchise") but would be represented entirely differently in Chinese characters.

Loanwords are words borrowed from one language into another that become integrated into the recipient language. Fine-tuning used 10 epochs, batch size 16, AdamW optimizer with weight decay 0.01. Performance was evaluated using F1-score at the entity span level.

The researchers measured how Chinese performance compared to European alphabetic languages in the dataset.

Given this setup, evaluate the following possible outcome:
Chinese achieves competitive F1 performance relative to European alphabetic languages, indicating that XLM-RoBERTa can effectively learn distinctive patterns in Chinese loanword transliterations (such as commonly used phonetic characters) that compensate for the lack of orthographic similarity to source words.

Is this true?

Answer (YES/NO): YES